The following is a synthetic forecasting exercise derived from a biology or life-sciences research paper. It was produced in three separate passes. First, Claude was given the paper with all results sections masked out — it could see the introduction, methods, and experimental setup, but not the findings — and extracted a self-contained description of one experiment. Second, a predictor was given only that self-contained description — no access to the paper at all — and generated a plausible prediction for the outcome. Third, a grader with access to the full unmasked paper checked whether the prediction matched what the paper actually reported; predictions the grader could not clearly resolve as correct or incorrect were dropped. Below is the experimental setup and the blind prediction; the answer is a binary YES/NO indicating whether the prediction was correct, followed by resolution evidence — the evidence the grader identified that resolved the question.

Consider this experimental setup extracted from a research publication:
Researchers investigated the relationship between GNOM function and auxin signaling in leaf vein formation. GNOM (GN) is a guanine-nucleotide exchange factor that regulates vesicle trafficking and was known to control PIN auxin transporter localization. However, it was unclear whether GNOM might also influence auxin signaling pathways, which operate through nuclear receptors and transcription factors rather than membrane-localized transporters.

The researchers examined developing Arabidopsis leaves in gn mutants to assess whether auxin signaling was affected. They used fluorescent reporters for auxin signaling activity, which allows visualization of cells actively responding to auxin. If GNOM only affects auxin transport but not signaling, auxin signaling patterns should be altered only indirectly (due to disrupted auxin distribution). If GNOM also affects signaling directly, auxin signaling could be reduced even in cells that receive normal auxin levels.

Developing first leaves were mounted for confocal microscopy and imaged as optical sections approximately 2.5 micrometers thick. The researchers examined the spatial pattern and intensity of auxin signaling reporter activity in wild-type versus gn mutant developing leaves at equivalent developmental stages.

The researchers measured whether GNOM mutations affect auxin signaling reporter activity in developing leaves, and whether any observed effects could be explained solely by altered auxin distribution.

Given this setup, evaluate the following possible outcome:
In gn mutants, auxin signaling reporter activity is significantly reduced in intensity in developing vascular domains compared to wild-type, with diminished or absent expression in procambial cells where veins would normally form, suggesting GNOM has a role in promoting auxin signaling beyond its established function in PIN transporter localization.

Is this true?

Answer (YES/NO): YES